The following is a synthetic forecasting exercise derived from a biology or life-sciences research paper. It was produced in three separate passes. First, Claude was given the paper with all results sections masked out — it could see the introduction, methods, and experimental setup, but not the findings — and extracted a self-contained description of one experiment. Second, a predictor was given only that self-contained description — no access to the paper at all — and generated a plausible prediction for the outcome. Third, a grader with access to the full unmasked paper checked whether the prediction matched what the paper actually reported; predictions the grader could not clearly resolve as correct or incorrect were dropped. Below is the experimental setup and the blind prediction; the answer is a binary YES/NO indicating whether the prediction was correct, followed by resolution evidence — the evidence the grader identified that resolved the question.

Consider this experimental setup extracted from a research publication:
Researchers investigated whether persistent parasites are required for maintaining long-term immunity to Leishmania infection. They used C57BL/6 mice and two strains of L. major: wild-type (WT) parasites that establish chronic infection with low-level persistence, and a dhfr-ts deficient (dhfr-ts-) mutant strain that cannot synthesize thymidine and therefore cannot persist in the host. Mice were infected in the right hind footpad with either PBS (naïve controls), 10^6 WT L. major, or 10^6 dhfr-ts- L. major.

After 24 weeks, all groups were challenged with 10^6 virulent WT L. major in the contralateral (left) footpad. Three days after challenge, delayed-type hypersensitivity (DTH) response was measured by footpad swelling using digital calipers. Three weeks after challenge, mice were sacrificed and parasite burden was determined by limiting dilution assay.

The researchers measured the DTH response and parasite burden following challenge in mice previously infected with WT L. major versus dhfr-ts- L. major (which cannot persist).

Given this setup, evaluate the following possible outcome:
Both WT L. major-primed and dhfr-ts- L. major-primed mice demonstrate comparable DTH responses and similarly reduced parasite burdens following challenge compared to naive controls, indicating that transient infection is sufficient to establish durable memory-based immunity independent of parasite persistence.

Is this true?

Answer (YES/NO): NO